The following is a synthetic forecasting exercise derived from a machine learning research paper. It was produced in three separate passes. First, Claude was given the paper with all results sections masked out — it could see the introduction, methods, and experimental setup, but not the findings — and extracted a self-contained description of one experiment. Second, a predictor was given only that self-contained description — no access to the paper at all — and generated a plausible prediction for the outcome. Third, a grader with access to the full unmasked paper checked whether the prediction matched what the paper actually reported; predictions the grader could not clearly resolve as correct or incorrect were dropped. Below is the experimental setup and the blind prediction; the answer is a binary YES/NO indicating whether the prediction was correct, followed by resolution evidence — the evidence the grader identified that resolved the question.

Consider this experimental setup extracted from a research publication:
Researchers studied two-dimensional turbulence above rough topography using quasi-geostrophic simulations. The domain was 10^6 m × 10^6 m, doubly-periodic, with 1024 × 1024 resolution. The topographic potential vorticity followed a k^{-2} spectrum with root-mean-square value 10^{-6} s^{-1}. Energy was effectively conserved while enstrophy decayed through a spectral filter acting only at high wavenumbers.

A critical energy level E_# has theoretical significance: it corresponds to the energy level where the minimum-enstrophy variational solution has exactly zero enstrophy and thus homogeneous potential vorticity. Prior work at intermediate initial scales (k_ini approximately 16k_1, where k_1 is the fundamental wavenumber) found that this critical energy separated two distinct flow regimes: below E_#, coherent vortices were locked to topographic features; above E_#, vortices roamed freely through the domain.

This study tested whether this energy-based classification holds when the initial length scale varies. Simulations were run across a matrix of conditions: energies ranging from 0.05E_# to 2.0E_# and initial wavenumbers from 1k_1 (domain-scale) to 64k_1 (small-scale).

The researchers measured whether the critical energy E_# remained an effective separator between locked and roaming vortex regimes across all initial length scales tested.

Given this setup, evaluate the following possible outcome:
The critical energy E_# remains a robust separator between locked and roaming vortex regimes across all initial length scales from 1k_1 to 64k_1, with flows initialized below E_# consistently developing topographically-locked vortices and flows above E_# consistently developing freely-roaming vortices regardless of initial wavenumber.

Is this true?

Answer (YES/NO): NO